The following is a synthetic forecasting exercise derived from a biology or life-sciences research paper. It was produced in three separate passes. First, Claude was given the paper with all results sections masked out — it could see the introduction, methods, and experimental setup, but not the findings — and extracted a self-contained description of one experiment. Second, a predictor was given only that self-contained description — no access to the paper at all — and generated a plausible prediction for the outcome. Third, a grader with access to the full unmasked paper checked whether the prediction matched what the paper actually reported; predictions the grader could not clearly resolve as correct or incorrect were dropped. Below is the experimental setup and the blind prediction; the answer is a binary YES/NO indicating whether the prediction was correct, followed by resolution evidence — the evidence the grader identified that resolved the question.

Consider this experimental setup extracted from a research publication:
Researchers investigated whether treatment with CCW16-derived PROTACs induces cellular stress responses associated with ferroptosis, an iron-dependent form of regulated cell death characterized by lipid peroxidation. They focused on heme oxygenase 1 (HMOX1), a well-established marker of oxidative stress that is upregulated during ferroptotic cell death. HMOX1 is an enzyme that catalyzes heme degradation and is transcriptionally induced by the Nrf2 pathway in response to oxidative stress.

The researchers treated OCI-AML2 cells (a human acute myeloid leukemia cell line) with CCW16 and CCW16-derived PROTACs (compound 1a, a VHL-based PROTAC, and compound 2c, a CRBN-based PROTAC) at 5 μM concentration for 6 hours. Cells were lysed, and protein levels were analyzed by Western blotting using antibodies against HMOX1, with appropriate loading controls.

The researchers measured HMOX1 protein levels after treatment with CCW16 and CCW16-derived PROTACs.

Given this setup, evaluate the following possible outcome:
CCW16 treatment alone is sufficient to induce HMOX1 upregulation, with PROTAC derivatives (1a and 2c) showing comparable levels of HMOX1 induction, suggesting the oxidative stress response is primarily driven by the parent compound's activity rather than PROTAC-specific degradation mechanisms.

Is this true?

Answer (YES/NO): YES